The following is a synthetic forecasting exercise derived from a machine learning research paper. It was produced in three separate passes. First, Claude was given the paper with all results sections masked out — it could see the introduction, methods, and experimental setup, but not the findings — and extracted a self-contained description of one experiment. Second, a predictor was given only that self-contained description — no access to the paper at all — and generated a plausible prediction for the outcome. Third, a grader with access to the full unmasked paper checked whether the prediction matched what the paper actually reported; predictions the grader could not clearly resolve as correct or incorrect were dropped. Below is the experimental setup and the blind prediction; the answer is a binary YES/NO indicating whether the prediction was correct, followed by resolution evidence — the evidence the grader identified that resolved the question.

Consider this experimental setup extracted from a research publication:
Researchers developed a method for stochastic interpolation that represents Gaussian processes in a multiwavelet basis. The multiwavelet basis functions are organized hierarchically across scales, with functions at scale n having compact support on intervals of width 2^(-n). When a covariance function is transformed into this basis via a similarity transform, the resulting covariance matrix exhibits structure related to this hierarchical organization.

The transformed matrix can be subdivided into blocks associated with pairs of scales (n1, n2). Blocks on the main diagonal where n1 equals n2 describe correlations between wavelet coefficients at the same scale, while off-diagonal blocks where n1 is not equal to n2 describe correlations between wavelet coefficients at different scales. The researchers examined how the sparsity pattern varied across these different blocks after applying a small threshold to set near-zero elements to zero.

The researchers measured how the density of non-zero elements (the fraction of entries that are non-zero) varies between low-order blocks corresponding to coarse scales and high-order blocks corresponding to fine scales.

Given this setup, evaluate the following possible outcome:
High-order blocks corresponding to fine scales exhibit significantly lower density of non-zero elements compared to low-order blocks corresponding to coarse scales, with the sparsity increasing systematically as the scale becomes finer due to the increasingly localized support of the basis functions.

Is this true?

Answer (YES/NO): NO